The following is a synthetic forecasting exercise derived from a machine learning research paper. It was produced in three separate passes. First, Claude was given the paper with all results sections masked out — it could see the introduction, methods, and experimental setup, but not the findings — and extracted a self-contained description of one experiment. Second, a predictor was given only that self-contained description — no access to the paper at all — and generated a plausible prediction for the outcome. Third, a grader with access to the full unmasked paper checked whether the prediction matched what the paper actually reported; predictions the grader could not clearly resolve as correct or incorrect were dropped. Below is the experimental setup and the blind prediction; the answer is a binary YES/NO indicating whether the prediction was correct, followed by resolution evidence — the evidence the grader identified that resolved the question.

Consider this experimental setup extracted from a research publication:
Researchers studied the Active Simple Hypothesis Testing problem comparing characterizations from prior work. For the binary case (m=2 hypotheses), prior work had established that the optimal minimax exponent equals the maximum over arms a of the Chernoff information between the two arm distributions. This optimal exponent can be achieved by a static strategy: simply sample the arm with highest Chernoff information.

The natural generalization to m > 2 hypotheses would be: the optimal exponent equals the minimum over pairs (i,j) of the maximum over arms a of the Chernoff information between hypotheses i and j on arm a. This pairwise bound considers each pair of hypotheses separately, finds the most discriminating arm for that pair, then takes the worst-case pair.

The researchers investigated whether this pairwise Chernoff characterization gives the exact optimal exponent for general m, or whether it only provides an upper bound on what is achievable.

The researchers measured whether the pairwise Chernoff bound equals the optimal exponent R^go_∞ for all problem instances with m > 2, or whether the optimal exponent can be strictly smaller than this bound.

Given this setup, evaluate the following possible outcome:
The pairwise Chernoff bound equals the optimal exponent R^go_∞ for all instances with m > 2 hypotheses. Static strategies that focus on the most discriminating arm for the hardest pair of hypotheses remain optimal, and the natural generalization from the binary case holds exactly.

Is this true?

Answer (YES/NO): NO